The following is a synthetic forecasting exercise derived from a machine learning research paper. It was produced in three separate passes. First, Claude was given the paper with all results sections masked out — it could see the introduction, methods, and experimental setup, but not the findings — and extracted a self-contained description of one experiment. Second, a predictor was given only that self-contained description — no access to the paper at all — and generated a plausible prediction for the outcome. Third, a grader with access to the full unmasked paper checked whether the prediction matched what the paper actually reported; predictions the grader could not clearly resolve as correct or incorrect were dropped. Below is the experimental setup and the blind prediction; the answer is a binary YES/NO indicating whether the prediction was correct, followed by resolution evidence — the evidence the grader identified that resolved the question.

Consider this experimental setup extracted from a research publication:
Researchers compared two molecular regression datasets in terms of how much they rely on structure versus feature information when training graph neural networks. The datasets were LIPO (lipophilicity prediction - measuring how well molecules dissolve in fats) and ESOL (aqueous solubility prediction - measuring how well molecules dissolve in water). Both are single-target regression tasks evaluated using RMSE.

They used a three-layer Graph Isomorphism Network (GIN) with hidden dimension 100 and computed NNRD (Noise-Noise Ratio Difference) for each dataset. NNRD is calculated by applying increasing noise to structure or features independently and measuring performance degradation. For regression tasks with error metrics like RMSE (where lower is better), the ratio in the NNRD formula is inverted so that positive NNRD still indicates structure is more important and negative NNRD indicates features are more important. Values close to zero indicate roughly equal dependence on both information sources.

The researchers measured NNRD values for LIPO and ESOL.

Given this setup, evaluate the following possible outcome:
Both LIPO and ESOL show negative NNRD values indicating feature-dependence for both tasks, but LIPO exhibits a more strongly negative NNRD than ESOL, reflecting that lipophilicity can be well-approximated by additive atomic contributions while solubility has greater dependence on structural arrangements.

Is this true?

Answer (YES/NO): NO